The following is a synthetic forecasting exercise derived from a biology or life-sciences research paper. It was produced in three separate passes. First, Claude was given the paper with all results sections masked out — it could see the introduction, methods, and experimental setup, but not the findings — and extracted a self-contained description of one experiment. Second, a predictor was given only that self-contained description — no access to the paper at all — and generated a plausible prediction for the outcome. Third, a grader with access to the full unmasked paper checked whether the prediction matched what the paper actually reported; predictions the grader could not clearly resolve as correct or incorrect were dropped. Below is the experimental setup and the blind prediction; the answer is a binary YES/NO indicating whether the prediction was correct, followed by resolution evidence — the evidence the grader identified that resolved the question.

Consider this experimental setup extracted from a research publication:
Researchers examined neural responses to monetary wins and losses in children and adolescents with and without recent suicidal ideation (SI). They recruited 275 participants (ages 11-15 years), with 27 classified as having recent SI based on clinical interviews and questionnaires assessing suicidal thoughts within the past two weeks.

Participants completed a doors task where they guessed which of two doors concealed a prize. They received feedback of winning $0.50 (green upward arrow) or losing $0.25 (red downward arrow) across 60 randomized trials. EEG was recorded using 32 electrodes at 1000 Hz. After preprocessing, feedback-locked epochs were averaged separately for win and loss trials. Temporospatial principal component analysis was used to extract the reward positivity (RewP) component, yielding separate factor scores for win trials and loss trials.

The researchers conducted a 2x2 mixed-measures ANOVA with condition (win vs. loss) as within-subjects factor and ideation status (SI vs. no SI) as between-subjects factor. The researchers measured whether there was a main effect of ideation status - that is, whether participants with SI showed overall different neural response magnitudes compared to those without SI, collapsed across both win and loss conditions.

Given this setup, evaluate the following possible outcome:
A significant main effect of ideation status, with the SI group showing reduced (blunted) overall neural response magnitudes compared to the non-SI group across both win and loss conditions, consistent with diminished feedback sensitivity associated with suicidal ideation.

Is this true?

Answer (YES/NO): NO